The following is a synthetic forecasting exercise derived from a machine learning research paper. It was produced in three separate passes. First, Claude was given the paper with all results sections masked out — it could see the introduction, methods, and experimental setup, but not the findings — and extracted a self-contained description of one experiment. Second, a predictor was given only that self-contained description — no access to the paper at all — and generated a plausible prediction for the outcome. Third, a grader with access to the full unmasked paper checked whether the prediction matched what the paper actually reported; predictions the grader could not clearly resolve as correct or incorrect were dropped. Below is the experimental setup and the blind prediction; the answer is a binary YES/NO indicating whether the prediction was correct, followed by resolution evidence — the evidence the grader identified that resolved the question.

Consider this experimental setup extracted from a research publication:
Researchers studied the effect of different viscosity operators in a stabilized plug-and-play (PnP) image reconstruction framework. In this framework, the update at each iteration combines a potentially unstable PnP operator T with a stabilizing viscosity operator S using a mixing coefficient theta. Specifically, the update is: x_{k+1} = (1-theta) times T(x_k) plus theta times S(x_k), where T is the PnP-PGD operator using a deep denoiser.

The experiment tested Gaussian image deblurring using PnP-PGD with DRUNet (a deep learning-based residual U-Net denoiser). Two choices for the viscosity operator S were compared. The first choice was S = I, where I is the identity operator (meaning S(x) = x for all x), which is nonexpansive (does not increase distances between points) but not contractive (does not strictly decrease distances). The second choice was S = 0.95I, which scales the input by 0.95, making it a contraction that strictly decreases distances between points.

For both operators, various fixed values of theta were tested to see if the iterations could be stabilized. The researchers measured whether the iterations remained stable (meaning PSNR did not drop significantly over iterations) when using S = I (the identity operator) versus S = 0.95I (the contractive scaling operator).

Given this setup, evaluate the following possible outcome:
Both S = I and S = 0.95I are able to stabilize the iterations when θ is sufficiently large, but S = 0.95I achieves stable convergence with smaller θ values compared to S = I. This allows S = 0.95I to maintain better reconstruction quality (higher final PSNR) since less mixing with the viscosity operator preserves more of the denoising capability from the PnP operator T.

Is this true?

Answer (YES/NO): NO